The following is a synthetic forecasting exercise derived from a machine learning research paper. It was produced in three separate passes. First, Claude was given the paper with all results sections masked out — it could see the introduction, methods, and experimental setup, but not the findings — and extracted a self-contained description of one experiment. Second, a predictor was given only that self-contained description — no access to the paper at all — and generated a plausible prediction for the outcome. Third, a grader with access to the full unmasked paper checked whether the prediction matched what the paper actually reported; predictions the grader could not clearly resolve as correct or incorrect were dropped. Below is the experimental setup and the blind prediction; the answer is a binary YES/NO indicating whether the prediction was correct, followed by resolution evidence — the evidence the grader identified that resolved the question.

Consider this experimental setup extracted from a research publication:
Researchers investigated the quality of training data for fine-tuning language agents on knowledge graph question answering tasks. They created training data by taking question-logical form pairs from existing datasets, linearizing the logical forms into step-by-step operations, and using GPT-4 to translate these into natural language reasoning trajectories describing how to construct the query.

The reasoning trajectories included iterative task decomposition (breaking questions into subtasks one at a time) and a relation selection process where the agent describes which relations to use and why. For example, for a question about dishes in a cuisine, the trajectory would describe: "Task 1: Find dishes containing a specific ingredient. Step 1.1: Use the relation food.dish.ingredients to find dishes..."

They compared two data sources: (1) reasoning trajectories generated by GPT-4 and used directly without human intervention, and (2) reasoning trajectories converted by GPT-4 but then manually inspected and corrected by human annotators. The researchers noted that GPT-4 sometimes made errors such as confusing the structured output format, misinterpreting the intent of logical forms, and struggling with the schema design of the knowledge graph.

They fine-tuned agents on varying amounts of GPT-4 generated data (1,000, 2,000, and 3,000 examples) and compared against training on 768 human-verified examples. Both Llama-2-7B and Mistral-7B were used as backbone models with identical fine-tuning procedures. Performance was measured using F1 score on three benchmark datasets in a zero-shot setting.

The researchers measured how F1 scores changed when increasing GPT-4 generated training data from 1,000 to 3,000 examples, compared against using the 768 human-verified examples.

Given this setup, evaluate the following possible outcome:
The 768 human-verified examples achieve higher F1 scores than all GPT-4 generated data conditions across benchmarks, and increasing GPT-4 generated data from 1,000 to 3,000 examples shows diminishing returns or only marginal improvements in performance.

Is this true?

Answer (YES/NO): YES